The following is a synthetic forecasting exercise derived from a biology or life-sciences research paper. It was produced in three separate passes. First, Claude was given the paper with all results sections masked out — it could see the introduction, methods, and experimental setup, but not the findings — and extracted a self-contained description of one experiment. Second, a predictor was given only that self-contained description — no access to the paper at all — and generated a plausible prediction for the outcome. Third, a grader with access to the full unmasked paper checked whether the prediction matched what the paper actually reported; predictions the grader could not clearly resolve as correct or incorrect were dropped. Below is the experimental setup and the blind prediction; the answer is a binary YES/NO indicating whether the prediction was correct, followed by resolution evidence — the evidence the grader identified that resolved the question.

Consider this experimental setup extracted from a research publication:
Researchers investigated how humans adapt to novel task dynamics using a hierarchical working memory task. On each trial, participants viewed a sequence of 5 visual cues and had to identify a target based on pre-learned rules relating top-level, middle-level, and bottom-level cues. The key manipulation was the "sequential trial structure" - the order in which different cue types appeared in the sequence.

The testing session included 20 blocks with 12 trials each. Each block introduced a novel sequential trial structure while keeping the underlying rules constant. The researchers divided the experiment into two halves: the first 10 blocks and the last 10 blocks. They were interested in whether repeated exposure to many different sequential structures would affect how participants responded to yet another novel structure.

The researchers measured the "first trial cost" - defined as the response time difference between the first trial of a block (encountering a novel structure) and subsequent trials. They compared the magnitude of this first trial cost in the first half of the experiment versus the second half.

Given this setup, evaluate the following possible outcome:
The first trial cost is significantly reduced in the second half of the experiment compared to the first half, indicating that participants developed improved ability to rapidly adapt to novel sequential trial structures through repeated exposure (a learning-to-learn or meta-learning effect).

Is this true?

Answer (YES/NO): YES